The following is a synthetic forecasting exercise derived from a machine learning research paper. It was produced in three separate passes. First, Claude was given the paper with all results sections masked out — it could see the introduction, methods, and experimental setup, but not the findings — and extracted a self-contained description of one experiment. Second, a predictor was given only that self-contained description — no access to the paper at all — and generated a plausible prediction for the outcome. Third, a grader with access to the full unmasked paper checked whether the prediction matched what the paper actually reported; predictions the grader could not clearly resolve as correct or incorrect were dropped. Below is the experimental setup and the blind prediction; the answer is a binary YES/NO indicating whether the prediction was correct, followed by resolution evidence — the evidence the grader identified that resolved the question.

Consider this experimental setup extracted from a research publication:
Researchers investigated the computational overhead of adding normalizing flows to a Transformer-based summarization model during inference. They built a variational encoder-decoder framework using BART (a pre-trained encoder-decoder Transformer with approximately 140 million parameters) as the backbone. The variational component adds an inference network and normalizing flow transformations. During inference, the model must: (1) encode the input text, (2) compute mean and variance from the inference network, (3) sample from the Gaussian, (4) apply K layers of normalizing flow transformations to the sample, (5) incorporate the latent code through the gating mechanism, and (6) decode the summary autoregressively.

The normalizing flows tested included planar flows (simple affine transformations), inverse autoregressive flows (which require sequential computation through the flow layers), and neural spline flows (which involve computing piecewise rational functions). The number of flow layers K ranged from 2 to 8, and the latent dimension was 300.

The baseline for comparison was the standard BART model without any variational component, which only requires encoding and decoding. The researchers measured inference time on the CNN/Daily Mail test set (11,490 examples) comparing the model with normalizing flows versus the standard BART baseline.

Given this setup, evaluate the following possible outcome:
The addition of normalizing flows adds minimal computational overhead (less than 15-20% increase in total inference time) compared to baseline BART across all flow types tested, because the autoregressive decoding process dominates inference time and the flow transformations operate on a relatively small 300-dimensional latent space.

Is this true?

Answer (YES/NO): NO